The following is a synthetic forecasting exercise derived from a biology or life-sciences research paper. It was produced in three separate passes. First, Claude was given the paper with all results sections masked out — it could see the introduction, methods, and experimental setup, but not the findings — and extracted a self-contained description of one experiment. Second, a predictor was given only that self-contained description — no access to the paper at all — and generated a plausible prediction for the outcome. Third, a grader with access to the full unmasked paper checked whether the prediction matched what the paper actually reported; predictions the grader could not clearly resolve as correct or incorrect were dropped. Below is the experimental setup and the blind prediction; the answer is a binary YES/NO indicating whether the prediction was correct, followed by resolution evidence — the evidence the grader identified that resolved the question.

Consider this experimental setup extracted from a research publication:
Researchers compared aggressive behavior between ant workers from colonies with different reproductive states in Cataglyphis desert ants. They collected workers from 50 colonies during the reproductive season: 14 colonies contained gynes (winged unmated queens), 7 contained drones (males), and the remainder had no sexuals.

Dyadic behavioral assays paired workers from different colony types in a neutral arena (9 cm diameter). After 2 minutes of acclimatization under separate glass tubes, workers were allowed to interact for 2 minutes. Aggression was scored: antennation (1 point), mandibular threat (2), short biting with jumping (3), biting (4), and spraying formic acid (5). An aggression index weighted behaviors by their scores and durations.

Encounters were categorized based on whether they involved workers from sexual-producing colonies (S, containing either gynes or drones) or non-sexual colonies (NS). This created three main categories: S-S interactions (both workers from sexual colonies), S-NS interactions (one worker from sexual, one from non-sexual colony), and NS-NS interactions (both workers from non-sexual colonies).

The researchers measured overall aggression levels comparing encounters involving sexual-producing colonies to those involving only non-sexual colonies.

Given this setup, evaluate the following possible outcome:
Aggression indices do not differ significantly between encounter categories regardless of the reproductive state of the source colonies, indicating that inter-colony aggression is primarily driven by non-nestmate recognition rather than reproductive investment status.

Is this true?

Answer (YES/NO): NO